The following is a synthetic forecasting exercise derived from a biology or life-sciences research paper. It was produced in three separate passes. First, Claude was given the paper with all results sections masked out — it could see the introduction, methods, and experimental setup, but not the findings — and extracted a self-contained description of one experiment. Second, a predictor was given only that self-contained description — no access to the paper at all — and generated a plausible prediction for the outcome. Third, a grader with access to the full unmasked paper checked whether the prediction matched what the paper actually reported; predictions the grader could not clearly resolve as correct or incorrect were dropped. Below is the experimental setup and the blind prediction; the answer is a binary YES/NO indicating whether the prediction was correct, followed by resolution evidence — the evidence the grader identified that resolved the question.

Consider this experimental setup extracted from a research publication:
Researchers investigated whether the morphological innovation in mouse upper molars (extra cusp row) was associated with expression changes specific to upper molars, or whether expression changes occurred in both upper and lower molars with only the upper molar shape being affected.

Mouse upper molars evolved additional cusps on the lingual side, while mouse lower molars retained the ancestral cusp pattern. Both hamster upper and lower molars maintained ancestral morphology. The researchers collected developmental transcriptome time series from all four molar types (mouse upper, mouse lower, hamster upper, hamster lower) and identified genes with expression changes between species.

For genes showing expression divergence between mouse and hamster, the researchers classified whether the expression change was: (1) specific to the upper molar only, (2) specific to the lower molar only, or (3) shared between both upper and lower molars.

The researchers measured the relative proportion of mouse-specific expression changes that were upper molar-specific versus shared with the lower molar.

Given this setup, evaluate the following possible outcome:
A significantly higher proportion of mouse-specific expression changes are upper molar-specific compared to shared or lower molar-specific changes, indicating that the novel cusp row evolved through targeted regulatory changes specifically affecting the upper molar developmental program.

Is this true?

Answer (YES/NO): NO